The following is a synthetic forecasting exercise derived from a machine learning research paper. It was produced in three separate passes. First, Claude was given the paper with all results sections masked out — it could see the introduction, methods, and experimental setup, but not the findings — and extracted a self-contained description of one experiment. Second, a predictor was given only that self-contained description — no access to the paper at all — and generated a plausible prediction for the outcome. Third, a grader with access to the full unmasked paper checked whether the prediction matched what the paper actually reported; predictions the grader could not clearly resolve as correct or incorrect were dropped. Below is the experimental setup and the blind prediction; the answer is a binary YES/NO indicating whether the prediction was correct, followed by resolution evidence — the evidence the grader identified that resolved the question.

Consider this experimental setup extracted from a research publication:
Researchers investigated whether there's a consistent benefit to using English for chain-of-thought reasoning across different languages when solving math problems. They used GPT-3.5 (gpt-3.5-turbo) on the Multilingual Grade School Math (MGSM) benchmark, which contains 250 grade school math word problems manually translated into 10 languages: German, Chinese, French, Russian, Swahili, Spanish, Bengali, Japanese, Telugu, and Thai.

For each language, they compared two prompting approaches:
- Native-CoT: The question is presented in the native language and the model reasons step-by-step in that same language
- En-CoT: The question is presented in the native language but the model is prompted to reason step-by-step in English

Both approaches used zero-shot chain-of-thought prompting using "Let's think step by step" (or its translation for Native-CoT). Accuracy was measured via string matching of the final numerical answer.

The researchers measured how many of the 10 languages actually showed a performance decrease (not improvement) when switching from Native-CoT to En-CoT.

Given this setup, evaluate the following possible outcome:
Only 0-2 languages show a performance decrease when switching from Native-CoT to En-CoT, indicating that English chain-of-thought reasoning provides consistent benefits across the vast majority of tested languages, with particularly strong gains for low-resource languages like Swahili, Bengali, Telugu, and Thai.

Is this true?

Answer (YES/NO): NO